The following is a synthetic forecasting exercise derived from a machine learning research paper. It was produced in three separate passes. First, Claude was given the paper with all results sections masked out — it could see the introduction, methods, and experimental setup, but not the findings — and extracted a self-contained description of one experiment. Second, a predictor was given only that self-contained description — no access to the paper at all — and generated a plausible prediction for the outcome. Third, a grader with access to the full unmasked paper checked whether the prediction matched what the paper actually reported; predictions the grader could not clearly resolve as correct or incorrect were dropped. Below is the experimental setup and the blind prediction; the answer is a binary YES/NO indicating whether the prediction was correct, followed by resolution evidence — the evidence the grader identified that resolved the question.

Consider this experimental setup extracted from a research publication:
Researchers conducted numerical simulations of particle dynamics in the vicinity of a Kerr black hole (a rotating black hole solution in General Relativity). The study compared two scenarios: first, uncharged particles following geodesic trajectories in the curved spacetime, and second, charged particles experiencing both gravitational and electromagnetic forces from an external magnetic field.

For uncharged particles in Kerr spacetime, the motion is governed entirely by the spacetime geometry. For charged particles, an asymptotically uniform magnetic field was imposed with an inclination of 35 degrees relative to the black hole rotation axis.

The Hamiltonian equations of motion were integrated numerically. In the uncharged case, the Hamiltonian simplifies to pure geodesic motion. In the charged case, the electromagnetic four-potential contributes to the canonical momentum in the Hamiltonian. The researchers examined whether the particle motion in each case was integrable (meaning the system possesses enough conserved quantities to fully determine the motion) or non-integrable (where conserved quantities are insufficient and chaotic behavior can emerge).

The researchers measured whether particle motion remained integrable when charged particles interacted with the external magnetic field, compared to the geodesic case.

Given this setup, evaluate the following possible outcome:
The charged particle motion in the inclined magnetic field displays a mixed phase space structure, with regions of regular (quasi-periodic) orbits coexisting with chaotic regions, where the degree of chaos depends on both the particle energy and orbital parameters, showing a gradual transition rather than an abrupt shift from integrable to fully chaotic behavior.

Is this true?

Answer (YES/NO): NO